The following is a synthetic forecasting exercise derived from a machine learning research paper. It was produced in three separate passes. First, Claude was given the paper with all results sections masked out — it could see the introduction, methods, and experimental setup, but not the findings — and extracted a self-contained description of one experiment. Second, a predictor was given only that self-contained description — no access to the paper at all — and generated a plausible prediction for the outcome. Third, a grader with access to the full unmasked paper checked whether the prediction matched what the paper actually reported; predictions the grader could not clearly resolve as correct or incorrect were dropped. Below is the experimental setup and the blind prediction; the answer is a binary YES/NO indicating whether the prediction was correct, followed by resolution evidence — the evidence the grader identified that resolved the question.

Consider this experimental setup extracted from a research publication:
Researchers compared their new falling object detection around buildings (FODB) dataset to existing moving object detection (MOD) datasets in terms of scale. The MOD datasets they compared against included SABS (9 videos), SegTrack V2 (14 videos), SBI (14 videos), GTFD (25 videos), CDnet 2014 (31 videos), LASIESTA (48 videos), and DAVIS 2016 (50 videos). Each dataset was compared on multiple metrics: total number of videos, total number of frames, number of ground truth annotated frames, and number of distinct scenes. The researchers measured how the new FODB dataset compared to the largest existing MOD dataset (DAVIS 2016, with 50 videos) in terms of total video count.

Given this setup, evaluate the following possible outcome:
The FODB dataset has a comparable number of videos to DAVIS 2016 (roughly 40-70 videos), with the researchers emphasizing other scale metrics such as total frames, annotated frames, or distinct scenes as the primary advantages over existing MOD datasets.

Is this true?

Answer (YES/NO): NO